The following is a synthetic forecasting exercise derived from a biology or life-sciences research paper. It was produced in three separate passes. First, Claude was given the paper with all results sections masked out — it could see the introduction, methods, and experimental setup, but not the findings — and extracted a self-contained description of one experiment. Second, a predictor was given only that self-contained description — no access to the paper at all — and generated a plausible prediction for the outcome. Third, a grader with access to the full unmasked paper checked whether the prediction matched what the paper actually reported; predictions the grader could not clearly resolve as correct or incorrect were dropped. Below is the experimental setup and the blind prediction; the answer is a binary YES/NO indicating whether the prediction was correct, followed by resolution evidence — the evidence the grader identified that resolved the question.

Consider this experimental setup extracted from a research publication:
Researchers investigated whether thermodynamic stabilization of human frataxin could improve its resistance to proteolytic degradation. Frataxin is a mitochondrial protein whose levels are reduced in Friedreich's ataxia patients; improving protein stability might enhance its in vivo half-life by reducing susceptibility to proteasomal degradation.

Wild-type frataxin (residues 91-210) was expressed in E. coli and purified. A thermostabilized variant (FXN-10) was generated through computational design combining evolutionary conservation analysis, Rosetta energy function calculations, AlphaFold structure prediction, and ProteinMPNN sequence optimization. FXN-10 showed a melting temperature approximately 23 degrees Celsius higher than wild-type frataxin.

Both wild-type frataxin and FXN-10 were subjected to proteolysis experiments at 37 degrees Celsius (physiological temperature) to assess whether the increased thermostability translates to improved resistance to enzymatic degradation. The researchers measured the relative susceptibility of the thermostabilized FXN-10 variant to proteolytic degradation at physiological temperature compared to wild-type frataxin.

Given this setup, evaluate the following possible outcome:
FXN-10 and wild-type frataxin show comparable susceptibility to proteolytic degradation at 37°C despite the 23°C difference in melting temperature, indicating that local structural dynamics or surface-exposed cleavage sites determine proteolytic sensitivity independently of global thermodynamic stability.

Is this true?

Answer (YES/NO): NO